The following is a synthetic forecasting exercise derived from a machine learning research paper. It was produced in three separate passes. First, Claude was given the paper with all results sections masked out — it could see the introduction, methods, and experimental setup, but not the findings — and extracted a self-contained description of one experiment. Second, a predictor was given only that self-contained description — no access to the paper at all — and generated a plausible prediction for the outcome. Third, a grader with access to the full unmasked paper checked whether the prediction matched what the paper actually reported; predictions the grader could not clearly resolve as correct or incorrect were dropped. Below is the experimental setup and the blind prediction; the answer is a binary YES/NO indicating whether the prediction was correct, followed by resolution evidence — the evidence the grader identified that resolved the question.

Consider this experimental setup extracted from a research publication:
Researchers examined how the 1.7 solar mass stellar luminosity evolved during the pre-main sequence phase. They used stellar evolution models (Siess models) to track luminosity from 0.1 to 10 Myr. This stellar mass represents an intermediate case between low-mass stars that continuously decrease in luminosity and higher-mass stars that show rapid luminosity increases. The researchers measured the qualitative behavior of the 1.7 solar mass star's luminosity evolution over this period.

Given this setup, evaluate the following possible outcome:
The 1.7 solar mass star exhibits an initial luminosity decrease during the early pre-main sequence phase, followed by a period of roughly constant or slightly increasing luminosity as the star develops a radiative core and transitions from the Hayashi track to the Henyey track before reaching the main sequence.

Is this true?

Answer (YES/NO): YES